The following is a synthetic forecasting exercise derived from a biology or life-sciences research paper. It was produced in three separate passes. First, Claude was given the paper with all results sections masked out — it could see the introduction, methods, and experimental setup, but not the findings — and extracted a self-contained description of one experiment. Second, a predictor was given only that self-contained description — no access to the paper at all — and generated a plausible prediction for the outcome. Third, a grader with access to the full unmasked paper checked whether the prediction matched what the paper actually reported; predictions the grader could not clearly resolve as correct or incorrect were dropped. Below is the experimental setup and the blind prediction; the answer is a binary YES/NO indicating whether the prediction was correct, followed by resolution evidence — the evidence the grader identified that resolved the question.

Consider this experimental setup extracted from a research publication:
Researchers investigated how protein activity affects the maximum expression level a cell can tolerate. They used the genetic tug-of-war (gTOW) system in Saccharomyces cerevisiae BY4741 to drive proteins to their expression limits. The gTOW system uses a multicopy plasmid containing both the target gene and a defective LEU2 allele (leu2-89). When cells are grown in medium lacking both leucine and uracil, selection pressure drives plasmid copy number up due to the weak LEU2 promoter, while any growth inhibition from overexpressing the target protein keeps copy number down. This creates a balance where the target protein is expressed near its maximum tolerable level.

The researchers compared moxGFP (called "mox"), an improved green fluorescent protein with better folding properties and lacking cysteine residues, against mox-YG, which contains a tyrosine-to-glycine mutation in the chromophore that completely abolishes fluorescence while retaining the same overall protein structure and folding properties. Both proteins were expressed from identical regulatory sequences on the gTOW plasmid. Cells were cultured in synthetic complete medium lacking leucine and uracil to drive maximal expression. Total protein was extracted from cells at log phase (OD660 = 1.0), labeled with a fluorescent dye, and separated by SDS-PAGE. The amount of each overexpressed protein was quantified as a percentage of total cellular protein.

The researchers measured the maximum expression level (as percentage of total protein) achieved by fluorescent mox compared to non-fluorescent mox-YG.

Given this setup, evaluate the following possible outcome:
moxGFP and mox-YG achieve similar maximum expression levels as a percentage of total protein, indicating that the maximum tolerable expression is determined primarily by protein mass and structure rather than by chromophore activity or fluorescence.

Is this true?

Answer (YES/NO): NO